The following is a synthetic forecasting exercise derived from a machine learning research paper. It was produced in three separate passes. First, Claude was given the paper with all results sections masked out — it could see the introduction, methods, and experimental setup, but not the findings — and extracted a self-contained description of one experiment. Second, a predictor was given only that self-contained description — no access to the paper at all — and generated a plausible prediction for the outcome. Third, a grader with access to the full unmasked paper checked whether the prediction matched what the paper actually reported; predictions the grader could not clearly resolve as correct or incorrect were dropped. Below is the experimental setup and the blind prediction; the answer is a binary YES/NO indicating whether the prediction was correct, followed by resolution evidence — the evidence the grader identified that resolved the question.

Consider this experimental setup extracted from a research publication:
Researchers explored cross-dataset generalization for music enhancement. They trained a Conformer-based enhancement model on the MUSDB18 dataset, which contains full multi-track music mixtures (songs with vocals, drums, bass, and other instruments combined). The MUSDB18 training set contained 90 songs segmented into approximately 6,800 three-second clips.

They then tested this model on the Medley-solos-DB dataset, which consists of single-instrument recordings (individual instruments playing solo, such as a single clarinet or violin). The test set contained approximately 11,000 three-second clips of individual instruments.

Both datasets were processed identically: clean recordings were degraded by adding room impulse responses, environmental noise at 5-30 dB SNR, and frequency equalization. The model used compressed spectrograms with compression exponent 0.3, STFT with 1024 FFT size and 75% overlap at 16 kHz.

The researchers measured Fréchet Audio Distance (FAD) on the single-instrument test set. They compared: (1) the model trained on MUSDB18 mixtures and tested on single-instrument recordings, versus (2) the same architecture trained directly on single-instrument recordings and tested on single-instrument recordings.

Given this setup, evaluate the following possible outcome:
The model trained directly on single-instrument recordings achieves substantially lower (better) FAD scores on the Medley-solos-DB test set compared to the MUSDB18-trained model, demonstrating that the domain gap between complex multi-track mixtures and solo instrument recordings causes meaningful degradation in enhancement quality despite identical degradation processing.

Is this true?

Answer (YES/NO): YES